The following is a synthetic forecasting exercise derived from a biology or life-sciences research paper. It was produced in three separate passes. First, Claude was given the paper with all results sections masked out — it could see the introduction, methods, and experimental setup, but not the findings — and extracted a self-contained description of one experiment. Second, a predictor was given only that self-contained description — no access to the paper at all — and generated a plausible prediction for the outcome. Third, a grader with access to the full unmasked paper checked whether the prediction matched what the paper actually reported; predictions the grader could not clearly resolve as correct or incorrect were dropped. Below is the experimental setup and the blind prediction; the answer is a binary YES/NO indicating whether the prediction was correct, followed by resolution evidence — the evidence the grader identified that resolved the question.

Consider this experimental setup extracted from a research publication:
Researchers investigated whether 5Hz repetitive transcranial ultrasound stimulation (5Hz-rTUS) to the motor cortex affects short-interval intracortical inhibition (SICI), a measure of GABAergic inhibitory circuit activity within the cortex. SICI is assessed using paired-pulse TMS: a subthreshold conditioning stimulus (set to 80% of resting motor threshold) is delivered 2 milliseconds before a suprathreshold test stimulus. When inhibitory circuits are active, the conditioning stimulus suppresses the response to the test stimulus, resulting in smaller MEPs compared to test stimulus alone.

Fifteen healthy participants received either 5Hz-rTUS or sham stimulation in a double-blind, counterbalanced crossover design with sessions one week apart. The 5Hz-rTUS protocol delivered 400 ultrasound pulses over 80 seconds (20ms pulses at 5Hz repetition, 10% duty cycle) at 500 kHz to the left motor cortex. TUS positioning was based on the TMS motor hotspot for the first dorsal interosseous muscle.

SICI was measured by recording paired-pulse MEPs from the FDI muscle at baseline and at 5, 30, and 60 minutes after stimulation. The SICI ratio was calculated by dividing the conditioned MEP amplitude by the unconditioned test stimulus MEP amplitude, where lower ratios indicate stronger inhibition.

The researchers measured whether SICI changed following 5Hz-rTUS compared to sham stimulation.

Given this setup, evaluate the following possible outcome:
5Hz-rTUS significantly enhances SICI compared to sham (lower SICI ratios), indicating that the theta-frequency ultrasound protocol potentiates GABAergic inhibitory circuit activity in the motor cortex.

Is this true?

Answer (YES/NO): NO